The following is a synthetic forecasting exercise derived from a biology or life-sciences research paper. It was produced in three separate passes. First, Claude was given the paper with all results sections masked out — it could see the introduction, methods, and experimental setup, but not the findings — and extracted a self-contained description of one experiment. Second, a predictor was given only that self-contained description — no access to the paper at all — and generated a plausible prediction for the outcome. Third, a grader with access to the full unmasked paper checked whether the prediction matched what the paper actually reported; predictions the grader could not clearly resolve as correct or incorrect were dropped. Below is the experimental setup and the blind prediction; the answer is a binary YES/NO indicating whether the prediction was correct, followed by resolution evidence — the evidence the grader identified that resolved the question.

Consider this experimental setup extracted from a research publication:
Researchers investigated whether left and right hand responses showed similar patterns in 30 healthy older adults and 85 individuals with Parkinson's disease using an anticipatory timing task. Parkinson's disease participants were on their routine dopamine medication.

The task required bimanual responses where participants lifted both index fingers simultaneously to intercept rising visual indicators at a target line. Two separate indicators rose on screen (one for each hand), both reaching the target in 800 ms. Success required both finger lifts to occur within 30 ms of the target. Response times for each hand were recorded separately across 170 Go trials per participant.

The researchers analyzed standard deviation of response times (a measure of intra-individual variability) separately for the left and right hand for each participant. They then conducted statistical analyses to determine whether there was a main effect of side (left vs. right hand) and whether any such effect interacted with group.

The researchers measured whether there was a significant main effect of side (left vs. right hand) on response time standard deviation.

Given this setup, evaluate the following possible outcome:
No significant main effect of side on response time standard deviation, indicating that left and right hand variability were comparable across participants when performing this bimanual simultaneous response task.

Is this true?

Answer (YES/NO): YES